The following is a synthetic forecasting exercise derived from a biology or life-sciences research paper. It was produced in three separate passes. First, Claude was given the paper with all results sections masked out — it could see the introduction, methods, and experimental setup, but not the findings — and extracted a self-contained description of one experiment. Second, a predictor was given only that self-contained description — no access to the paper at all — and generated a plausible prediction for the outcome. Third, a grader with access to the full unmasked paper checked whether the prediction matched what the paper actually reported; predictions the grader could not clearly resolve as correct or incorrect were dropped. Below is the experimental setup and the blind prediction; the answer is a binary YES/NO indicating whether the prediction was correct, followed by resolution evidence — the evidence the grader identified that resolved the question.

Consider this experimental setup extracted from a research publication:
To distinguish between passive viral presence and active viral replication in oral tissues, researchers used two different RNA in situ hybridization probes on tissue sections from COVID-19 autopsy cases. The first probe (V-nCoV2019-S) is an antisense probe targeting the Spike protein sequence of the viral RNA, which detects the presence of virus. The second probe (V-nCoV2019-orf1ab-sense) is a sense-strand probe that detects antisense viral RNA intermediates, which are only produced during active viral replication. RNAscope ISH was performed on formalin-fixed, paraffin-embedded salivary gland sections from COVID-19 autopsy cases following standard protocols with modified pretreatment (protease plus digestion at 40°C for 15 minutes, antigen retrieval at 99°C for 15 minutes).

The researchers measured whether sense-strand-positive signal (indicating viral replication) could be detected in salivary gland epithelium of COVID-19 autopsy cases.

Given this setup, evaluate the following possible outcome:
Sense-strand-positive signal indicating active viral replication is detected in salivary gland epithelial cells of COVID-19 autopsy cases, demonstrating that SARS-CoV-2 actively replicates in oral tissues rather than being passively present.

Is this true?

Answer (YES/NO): YES